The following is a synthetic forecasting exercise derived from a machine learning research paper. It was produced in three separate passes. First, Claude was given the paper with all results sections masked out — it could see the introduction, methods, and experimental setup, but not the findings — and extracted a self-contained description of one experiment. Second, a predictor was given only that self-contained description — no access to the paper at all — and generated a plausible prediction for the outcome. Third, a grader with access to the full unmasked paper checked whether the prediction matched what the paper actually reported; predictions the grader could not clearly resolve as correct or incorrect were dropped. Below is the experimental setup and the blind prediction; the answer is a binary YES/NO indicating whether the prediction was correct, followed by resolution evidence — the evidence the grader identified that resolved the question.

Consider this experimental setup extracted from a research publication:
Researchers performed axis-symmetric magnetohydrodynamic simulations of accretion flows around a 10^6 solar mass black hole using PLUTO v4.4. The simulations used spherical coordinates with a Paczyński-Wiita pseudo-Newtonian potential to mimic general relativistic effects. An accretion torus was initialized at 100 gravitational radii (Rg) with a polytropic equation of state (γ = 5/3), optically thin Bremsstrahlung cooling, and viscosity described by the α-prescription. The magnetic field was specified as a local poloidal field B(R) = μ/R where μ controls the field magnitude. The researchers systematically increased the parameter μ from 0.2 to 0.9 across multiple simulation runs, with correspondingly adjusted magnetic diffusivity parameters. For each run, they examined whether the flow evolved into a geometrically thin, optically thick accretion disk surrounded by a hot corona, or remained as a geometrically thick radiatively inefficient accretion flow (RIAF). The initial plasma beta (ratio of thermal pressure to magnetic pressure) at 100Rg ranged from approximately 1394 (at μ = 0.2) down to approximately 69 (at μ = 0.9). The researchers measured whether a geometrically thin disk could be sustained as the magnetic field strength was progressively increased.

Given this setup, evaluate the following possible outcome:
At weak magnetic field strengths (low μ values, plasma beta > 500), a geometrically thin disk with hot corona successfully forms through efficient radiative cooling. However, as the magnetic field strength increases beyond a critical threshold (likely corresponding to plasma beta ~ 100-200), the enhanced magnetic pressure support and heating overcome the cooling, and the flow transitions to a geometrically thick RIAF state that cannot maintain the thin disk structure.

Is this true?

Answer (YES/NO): NO